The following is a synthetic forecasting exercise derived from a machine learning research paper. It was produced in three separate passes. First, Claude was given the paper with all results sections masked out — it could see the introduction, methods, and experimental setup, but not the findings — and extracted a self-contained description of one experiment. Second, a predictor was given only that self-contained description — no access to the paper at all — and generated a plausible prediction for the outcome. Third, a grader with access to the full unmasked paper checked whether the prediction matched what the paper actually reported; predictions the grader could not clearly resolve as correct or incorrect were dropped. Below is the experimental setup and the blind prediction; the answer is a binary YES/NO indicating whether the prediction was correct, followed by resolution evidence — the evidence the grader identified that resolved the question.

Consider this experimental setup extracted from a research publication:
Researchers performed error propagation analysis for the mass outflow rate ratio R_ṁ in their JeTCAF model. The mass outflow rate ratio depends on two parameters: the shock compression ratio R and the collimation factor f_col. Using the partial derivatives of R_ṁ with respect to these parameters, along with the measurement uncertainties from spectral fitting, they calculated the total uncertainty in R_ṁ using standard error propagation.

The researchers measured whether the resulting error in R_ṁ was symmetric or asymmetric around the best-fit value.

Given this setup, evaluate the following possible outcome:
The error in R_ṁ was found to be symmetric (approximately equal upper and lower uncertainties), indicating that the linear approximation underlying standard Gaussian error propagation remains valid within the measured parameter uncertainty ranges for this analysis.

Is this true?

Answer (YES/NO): NO